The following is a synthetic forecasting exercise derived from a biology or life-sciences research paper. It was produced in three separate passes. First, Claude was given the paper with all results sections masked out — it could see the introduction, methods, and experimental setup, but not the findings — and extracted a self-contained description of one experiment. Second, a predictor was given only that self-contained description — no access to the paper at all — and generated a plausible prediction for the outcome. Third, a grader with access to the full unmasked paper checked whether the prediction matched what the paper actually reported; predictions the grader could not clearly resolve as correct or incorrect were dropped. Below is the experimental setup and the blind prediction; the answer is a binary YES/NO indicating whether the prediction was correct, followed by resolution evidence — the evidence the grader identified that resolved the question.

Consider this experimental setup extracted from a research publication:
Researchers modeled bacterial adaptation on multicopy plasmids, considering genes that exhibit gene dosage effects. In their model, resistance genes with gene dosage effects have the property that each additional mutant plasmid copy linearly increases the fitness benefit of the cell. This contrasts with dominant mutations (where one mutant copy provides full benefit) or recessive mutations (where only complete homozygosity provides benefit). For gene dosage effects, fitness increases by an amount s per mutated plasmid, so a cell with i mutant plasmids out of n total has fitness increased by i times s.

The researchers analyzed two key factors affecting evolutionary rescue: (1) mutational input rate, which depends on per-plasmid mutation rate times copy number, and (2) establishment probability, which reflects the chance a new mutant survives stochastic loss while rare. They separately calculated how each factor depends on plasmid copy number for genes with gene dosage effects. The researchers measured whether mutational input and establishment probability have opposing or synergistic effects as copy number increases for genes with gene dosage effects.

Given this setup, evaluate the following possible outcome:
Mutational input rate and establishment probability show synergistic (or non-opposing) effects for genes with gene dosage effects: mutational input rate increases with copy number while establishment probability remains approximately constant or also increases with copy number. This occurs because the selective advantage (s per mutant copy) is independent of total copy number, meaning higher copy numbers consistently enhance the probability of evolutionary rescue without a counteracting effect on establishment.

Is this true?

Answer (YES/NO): YES